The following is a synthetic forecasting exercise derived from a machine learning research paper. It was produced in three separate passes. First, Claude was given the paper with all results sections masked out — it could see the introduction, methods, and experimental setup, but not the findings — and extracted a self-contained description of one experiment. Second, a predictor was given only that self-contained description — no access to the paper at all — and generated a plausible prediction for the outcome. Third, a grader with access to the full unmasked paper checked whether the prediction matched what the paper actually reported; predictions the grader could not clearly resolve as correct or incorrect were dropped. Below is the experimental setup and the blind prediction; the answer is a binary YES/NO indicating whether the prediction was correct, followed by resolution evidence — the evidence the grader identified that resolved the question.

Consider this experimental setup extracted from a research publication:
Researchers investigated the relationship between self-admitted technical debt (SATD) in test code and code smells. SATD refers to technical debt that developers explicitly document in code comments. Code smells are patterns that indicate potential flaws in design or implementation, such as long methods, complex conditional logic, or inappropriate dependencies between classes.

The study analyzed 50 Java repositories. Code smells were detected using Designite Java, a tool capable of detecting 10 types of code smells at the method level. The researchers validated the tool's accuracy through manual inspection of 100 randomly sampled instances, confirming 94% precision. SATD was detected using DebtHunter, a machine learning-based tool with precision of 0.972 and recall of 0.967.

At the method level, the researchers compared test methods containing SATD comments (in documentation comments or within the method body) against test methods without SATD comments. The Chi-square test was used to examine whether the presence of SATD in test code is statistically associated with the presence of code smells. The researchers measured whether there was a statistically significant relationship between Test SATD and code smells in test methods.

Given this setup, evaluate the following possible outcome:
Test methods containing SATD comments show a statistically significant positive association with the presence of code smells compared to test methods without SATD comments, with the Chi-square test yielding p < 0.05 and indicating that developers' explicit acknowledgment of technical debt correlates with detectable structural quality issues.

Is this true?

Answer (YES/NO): YES